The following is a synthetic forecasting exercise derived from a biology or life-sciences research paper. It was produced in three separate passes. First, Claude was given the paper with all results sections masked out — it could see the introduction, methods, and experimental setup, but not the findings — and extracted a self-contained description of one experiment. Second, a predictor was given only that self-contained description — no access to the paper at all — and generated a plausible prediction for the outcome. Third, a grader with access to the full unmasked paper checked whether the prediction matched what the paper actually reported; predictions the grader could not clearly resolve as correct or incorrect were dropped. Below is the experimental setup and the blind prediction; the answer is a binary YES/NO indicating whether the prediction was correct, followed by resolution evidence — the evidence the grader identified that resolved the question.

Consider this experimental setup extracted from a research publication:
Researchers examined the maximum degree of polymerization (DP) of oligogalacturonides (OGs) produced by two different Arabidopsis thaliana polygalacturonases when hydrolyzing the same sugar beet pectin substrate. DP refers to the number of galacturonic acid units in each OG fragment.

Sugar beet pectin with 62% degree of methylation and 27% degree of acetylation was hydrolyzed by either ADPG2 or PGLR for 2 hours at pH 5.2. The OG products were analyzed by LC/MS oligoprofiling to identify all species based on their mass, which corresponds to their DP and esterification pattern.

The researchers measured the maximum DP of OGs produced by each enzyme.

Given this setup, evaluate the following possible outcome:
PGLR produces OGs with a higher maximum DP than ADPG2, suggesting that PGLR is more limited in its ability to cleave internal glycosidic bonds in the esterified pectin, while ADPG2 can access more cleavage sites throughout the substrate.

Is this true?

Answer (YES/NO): YES